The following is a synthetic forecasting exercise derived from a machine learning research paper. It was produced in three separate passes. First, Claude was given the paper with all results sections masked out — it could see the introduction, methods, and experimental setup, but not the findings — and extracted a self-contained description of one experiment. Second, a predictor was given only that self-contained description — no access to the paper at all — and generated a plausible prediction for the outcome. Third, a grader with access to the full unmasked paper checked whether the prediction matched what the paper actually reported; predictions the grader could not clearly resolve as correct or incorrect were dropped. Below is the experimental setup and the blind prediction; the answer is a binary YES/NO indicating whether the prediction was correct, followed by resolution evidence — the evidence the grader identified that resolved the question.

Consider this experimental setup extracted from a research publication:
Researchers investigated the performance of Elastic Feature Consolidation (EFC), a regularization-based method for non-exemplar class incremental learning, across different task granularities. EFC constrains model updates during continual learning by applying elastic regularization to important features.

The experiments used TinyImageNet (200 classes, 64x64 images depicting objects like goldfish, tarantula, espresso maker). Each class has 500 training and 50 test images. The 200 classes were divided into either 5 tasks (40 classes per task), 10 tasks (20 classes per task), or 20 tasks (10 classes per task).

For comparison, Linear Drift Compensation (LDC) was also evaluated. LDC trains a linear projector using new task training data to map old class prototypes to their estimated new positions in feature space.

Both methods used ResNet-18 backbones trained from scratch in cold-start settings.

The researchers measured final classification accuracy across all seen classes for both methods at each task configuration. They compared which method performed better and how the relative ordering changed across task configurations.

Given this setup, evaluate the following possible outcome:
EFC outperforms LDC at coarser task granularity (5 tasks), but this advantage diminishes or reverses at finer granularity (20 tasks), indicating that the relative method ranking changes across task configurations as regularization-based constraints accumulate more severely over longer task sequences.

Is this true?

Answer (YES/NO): NO